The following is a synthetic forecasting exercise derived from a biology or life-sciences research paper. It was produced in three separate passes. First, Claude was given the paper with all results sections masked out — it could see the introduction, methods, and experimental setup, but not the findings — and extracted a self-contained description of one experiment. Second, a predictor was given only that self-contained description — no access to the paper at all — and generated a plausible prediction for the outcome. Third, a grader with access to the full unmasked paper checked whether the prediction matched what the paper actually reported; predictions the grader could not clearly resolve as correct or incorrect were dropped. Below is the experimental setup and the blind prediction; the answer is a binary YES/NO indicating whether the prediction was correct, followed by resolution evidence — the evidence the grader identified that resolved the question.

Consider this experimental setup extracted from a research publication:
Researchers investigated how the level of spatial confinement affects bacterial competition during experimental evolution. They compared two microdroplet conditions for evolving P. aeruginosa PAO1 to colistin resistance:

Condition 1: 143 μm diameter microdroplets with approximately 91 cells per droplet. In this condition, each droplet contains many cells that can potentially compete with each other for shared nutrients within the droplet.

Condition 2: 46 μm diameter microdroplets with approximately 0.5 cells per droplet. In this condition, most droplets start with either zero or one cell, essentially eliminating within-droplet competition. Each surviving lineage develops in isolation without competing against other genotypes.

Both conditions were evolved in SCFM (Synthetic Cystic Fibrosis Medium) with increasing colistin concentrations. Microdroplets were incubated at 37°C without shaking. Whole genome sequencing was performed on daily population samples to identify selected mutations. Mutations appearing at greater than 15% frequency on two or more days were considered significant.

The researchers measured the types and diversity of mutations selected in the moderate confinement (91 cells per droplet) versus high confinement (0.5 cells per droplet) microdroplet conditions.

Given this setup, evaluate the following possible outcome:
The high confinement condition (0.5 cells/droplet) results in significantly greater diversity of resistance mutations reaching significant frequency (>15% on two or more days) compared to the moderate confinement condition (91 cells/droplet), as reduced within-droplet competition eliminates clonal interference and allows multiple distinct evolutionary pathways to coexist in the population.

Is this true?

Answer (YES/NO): NO